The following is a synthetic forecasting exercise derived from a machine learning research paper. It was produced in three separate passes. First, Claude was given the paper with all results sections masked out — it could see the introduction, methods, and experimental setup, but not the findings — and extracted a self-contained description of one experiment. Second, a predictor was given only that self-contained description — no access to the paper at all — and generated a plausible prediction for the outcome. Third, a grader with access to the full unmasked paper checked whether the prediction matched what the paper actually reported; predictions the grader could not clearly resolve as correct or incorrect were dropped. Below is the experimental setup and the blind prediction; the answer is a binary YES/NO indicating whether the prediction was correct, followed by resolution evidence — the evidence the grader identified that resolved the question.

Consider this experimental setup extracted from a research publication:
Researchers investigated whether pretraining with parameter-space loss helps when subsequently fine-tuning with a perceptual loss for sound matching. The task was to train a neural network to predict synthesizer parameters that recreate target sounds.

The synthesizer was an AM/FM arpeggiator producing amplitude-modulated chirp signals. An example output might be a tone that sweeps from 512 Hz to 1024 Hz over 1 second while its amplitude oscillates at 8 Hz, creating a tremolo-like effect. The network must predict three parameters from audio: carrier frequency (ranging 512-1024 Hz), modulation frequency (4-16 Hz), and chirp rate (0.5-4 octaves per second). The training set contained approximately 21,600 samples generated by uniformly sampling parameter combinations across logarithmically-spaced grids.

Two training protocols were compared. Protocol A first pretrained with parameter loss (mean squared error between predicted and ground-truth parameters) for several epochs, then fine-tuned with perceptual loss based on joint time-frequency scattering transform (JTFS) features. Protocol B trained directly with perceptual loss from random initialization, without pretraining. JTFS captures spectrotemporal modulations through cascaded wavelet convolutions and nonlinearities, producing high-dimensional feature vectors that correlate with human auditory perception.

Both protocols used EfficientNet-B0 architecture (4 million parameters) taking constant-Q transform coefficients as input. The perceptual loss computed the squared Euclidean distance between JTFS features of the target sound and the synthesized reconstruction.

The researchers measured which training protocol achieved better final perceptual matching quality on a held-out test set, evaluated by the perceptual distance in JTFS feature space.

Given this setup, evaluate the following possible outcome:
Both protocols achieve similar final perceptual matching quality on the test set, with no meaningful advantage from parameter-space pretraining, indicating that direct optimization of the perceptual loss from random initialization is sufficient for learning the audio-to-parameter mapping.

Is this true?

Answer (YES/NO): YES